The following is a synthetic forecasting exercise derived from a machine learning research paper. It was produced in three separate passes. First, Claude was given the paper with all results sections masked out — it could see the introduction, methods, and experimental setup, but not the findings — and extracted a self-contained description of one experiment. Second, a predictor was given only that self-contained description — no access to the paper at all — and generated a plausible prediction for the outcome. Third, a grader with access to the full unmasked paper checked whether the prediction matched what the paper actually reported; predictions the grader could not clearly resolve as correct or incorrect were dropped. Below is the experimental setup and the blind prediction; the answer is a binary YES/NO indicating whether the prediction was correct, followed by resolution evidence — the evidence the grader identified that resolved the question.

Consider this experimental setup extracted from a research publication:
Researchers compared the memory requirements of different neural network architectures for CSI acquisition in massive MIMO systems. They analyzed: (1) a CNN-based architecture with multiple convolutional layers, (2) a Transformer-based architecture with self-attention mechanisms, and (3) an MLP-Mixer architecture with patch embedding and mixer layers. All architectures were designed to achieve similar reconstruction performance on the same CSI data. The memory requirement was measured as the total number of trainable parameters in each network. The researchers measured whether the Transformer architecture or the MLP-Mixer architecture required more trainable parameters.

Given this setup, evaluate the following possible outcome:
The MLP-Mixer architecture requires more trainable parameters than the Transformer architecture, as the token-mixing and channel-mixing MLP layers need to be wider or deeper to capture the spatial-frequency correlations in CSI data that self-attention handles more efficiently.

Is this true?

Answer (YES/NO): NO